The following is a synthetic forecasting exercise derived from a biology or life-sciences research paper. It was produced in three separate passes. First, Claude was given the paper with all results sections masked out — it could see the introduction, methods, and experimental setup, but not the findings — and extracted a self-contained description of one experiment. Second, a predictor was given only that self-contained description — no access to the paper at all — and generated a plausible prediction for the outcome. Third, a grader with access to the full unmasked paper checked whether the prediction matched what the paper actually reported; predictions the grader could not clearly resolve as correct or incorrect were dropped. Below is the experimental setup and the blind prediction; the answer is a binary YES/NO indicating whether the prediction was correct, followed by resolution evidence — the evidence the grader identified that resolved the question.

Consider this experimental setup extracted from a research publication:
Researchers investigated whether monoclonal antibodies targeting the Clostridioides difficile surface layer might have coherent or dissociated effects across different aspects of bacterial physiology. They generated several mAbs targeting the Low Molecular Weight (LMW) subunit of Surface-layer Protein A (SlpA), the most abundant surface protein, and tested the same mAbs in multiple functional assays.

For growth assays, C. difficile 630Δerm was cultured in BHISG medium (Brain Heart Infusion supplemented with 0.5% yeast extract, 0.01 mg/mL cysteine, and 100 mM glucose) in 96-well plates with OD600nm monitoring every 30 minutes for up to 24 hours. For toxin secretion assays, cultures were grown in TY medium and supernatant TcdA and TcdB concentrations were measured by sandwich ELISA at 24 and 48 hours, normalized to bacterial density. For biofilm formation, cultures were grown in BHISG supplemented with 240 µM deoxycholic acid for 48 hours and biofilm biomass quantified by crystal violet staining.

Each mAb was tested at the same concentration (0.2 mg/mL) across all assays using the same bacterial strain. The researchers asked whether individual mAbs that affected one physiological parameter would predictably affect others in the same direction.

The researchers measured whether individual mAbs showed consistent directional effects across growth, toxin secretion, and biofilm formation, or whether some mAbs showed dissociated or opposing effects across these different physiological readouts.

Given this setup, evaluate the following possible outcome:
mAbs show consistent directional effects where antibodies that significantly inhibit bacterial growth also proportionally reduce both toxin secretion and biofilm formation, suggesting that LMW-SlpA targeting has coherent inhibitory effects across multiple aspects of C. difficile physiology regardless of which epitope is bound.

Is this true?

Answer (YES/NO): NO